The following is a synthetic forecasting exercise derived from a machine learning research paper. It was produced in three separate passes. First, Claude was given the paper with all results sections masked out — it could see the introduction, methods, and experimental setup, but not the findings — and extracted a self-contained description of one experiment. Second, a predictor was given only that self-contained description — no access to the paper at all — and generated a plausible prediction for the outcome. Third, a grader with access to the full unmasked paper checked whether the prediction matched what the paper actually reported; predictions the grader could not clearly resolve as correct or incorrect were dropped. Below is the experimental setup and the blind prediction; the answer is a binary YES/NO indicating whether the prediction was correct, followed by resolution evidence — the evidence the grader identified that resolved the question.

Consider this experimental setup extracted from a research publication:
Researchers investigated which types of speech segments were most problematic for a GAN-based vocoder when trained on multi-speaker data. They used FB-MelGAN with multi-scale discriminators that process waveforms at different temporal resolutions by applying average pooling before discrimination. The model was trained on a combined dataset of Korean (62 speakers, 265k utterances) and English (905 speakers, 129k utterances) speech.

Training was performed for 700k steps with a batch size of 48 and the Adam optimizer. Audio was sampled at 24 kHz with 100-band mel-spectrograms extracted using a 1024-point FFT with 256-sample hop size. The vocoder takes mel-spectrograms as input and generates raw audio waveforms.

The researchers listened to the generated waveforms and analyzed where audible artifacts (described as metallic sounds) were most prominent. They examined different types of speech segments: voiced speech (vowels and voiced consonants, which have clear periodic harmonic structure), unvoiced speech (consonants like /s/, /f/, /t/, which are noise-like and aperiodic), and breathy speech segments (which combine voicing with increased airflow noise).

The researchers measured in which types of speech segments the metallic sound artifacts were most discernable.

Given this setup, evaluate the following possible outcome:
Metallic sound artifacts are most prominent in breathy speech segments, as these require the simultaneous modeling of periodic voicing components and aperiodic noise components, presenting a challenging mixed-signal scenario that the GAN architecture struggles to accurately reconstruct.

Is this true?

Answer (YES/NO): NO